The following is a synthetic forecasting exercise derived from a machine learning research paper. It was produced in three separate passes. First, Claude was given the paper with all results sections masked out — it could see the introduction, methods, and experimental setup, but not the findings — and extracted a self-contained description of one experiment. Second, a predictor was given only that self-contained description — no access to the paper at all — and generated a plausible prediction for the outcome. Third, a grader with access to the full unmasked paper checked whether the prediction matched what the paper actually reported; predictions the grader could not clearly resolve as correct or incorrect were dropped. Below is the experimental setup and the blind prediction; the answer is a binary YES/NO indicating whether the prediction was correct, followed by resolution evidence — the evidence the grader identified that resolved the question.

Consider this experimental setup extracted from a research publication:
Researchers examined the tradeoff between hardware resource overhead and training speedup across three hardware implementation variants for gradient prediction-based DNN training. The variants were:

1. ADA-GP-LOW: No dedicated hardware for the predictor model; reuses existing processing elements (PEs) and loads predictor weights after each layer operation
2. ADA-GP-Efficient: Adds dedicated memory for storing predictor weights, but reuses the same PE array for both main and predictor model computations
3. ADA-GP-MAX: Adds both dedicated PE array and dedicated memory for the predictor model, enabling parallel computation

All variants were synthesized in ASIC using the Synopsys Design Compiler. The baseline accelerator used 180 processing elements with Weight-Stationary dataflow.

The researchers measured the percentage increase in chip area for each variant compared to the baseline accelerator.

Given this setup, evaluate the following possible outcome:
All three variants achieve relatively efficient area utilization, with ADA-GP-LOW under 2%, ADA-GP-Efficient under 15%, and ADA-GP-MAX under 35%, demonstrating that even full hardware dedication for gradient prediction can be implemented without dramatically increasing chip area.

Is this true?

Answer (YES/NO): YES